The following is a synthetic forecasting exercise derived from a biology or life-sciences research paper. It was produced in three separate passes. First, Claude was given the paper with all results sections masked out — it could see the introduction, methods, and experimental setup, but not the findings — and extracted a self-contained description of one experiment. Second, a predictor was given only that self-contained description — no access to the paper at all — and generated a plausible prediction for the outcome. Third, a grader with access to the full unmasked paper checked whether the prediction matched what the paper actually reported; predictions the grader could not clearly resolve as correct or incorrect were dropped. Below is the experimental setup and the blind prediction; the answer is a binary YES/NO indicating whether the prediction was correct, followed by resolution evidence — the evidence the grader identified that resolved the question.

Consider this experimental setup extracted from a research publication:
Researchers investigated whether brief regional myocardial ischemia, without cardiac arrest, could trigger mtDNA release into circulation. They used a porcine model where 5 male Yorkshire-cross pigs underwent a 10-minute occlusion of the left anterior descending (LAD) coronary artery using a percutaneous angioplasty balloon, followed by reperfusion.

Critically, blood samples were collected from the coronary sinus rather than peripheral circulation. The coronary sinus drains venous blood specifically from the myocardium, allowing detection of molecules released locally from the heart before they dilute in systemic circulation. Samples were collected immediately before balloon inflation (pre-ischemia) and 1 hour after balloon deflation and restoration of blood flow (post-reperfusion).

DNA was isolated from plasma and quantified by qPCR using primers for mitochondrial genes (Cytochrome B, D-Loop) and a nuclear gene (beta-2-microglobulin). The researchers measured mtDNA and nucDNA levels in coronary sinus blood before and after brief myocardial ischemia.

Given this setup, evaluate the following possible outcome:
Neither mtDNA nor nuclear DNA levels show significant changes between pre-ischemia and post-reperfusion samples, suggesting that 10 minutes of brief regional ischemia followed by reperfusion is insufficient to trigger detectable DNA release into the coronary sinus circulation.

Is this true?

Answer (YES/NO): NO